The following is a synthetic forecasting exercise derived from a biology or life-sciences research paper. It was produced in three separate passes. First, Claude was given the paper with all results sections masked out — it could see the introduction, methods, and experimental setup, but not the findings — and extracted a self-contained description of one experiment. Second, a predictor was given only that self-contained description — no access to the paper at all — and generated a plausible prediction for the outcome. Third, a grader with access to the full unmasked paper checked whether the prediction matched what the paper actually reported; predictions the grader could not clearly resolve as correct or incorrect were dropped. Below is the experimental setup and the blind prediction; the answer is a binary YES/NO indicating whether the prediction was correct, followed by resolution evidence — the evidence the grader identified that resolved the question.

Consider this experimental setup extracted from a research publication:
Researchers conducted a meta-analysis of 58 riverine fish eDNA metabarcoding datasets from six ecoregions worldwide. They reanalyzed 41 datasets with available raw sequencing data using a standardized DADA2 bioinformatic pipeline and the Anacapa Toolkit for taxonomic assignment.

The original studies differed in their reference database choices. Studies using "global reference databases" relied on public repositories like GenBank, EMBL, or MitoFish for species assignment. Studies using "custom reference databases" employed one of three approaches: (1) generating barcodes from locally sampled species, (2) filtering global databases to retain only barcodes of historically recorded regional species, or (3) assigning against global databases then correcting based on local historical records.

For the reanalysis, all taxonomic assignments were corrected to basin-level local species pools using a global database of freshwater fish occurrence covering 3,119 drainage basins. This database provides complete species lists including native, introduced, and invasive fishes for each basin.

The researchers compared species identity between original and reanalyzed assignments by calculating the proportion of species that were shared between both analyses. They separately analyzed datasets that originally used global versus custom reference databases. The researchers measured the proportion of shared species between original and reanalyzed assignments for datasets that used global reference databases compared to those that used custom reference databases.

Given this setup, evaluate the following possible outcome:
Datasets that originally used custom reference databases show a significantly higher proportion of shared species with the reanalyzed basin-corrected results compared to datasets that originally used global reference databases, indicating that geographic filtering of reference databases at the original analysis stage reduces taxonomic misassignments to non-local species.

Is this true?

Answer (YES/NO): NO